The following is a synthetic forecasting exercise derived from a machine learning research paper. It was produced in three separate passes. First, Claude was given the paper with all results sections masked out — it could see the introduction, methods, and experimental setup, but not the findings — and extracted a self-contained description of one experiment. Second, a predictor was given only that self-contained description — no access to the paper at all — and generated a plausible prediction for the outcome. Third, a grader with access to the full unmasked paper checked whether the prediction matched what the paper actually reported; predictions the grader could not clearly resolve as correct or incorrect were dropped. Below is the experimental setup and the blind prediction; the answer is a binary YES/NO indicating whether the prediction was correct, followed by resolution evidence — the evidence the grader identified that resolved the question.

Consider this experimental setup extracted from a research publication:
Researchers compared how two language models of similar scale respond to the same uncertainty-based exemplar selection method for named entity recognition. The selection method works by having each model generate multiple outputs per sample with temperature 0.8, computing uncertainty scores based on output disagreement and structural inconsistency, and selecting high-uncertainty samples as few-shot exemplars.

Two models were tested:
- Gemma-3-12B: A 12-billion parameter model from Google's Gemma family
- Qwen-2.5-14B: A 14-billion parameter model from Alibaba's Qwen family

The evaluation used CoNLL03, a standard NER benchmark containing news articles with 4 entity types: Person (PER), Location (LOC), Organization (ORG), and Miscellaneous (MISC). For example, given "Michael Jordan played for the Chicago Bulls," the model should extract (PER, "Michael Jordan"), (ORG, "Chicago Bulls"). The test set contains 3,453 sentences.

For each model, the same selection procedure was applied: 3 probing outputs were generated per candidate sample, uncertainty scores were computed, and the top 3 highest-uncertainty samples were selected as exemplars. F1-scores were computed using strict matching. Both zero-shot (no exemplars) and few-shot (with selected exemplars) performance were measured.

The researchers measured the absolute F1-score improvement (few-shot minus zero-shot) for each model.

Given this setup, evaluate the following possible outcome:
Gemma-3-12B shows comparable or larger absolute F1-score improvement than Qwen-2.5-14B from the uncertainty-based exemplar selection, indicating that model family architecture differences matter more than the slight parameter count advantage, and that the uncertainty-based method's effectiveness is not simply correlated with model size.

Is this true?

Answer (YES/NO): NO